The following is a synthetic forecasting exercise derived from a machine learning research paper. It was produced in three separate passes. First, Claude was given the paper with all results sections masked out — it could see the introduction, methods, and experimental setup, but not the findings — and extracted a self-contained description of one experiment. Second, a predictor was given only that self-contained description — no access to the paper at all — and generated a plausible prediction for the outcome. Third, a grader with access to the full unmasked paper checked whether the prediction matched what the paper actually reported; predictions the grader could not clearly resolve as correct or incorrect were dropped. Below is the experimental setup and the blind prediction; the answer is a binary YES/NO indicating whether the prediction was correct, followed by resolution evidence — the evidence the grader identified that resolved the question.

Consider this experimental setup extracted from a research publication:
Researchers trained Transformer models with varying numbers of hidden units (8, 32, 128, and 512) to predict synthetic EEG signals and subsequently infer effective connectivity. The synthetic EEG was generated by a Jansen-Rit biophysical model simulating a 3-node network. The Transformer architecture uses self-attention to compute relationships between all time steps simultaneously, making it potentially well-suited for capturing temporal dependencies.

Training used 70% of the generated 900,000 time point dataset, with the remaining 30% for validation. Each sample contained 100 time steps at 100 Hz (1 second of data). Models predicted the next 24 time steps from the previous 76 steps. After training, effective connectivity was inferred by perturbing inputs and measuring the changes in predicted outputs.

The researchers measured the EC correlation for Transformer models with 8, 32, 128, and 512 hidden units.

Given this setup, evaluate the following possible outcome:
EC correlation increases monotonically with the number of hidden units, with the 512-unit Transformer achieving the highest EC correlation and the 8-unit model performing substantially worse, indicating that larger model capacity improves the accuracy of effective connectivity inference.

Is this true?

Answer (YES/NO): NO